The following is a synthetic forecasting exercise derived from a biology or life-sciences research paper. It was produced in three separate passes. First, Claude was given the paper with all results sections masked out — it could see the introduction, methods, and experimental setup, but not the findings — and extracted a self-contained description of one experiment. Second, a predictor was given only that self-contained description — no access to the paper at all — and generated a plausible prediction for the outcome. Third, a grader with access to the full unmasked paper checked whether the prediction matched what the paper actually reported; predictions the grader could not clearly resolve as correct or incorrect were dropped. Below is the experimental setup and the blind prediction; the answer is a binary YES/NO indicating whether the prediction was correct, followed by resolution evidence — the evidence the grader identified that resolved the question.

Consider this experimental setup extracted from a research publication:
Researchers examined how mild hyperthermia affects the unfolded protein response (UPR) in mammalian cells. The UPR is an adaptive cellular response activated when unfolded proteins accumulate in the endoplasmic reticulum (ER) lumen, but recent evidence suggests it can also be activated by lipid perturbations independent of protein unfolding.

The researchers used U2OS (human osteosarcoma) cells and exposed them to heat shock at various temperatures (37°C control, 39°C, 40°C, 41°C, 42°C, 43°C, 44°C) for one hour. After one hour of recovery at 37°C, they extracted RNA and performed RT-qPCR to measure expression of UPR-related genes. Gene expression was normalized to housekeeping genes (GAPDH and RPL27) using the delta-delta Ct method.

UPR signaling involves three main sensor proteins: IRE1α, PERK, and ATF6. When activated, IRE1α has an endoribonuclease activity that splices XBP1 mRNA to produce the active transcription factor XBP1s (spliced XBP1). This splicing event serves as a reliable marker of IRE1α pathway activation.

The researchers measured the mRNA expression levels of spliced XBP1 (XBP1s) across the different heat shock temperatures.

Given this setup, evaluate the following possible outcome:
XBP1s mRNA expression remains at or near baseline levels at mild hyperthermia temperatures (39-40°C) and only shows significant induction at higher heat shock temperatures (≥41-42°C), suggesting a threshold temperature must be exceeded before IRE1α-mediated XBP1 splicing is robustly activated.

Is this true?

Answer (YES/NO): NO